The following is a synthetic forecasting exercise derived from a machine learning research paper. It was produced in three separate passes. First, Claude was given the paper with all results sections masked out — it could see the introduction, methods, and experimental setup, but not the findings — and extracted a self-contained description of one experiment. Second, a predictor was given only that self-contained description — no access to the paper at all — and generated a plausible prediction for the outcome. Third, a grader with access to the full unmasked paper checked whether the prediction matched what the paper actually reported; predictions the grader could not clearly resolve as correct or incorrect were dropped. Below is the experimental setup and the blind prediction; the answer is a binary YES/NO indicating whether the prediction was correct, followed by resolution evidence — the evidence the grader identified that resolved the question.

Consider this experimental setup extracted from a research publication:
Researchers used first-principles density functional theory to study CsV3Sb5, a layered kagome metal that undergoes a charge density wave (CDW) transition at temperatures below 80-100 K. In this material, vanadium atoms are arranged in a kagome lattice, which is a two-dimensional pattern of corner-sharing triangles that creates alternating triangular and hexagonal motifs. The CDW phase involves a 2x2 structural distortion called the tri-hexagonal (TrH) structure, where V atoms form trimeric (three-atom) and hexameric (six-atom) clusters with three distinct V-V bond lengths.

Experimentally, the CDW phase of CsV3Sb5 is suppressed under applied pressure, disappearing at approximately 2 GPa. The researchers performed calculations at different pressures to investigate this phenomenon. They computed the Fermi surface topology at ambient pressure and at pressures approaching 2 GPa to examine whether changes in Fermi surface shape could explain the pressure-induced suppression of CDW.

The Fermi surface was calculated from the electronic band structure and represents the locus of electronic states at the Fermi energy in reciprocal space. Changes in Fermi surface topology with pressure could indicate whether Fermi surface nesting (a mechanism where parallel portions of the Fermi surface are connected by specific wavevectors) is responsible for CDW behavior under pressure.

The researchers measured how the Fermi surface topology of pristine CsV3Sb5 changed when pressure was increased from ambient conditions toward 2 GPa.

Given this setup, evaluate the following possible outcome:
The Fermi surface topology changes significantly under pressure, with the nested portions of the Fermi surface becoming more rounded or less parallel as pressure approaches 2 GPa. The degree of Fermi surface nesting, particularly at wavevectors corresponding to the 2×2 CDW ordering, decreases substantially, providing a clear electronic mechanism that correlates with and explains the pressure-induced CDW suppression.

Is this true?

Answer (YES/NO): NO